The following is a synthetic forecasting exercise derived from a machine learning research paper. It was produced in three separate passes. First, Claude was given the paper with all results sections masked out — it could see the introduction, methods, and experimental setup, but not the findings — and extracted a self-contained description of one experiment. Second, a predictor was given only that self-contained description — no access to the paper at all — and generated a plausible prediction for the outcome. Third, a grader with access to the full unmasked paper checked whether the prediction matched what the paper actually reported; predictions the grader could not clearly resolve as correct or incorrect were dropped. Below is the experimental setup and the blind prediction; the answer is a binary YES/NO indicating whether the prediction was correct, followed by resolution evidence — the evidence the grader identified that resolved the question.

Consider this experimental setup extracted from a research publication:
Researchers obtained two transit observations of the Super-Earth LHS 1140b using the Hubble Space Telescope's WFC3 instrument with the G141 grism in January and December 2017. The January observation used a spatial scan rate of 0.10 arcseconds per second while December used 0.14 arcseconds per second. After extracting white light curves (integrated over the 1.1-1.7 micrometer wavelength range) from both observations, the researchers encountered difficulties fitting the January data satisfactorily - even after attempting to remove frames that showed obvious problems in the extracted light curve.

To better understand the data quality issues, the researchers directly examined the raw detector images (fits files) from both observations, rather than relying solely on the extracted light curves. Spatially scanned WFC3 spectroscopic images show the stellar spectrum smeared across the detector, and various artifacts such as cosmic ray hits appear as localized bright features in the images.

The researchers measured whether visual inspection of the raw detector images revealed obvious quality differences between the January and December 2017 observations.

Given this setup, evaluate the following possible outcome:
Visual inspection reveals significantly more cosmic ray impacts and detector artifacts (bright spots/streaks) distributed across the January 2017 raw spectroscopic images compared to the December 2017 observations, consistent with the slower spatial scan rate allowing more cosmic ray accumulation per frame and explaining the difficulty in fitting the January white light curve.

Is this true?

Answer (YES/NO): NO